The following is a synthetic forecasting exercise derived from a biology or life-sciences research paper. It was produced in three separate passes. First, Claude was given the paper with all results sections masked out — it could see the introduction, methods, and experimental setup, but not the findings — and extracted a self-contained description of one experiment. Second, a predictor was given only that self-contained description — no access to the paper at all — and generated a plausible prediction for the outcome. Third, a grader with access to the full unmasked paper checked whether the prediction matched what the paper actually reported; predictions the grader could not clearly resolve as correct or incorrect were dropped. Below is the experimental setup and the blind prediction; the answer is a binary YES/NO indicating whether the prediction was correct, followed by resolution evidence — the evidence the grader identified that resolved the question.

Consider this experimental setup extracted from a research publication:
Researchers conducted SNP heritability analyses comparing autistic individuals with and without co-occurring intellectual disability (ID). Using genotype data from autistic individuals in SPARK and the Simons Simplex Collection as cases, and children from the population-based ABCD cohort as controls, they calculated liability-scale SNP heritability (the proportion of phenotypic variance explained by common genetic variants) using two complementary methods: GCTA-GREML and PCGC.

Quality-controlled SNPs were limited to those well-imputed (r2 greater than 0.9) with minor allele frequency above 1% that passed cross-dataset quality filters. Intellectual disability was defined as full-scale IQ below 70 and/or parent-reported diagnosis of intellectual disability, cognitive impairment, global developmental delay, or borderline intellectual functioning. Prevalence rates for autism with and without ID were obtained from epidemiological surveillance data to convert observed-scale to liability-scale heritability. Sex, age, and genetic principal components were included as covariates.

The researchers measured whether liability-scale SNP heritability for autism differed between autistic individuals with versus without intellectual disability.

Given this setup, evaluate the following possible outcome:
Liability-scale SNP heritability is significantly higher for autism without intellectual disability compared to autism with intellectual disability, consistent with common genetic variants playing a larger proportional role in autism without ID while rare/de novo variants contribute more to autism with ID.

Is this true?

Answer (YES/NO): YES